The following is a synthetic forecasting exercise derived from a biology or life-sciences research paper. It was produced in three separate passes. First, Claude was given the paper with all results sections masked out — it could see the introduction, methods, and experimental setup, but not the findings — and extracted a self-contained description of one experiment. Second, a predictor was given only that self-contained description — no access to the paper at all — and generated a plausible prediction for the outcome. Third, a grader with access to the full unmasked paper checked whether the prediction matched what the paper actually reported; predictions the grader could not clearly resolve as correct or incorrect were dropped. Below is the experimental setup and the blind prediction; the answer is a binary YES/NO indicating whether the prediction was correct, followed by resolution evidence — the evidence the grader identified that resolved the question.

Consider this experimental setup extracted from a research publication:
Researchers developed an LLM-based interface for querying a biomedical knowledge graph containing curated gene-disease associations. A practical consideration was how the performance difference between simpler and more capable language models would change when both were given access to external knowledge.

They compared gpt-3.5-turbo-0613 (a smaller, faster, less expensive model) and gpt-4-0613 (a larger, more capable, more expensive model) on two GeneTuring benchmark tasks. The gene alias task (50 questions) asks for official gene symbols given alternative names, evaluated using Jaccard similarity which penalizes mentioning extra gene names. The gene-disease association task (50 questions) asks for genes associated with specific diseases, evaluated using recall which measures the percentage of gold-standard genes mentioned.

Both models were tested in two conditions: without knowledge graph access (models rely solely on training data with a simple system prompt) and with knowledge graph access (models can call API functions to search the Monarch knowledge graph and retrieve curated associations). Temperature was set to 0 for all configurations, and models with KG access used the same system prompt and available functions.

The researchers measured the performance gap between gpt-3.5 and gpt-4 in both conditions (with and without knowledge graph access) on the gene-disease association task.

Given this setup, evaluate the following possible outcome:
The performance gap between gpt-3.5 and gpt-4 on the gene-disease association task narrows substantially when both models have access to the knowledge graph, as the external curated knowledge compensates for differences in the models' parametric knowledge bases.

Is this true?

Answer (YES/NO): YES